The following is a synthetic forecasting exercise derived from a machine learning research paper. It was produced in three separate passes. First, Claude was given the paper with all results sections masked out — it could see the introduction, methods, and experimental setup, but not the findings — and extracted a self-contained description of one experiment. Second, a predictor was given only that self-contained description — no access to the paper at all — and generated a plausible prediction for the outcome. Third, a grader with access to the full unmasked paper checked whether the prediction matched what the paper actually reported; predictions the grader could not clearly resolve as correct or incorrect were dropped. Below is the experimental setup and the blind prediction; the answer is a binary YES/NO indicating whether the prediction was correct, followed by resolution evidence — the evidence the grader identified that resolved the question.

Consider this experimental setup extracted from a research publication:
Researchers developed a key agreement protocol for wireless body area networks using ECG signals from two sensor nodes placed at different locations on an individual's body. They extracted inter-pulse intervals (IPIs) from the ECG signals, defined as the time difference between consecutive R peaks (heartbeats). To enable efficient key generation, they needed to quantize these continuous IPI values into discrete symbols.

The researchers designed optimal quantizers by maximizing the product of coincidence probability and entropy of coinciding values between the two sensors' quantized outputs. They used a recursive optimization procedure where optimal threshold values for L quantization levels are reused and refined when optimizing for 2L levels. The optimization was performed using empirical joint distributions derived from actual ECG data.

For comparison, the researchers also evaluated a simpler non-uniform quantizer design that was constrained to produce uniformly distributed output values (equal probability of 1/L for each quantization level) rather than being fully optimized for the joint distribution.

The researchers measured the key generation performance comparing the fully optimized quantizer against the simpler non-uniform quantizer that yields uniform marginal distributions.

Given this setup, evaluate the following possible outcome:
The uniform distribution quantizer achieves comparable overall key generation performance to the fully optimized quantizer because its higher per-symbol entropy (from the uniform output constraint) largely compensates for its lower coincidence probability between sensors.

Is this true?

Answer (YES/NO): NO